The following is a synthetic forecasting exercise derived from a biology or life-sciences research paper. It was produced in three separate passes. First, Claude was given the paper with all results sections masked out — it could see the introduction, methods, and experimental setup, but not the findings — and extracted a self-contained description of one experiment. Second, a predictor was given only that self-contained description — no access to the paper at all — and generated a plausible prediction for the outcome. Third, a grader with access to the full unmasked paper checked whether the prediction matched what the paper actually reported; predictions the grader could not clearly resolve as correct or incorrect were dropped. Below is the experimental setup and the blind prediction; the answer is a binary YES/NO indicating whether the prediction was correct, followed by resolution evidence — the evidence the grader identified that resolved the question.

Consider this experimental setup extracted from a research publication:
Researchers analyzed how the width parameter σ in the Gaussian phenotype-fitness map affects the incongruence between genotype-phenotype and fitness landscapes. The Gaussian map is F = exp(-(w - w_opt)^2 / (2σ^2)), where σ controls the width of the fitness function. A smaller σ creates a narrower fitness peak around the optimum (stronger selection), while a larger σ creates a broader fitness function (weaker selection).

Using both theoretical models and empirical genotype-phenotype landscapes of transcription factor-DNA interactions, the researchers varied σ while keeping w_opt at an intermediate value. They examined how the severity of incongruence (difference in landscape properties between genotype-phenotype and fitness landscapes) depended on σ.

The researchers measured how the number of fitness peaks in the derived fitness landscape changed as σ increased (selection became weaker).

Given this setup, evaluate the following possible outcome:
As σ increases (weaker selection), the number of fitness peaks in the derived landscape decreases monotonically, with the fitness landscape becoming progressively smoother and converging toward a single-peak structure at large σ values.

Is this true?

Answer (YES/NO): NO